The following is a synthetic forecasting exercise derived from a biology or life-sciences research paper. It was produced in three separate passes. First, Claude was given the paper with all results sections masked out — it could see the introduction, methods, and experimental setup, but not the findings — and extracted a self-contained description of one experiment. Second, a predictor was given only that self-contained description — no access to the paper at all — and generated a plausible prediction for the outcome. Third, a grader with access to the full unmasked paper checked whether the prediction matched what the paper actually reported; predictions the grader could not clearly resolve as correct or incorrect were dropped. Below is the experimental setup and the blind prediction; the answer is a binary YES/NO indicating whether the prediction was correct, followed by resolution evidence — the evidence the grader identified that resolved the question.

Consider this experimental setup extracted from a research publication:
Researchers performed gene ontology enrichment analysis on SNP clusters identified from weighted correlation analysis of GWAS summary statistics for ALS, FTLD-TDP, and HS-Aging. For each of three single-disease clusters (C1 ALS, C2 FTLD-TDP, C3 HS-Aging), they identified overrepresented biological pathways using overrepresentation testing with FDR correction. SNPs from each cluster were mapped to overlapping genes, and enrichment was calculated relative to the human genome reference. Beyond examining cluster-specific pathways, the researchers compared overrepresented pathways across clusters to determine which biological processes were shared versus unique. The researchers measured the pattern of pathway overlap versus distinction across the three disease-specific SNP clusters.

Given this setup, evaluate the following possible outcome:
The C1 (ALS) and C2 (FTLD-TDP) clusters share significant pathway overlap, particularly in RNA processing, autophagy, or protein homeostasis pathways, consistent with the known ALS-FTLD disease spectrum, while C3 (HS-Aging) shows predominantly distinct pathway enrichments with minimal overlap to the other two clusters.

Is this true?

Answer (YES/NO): NO